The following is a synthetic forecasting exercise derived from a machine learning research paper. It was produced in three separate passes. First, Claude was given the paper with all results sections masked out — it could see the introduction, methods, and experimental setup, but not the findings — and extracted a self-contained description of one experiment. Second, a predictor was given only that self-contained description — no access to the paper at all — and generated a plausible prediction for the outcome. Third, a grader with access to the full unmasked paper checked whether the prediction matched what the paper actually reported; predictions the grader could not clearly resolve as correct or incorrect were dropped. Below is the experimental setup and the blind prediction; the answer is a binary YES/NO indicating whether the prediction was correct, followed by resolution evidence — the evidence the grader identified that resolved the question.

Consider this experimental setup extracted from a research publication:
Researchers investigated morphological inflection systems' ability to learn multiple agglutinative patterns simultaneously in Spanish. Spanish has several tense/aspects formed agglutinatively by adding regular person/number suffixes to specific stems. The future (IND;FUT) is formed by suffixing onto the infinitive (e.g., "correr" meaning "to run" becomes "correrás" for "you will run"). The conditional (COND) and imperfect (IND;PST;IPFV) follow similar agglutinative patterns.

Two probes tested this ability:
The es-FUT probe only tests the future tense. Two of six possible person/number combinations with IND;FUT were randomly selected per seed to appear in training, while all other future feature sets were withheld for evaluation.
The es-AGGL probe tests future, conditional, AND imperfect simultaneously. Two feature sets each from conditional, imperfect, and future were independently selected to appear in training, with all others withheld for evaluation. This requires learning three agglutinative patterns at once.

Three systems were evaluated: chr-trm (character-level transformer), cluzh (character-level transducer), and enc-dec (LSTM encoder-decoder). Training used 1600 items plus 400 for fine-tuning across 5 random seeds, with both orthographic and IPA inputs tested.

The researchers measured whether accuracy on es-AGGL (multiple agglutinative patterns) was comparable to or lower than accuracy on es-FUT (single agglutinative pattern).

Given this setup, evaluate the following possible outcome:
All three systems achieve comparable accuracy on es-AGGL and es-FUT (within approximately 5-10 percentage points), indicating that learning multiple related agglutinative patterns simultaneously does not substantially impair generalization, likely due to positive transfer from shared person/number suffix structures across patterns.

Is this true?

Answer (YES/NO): NO